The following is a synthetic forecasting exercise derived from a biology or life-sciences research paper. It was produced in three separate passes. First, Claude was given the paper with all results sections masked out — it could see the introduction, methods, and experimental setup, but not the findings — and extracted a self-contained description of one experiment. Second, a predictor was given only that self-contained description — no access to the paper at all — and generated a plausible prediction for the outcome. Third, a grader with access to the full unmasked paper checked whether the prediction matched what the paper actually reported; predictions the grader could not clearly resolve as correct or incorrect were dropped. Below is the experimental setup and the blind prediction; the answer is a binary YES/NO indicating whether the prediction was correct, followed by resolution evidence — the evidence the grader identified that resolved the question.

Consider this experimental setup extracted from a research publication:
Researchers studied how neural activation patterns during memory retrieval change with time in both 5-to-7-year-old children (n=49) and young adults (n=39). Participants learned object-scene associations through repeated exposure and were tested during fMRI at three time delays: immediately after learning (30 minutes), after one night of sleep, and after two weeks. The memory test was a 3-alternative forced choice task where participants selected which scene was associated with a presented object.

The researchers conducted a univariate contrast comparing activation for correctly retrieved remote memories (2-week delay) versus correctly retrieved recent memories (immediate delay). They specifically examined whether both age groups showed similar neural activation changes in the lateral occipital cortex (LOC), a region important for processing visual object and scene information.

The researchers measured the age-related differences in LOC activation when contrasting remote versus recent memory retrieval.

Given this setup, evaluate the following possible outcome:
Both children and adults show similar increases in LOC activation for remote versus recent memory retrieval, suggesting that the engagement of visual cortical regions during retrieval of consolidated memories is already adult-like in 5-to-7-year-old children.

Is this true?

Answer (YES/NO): NO